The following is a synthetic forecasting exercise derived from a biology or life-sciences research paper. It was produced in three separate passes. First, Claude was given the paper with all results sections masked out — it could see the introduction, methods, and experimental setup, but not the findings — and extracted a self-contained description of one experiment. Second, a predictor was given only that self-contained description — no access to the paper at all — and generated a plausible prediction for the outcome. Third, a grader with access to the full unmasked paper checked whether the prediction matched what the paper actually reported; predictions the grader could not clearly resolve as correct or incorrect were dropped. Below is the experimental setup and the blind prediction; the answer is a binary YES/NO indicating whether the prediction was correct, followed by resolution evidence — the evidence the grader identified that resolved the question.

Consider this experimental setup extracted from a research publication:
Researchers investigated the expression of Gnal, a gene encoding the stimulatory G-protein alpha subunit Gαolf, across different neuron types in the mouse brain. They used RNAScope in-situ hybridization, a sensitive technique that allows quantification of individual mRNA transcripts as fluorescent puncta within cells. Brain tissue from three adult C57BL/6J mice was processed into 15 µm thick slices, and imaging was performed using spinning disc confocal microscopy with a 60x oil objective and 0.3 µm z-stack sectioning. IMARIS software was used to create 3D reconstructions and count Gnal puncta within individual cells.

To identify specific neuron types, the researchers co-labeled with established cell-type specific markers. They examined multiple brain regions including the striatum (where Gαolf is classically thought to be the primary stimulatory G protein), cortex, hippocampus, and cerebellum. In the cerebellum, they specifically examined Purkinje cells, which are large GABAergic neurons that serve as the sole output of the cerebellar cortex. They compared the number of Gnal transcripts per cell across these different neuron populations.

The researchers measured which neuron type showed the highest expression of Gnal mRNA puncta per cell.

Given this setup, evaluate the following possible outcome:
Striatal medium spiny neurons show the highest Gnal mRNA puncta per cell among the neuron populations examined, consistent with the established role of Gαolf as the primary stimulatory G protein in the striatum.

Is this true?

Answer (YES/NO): NO